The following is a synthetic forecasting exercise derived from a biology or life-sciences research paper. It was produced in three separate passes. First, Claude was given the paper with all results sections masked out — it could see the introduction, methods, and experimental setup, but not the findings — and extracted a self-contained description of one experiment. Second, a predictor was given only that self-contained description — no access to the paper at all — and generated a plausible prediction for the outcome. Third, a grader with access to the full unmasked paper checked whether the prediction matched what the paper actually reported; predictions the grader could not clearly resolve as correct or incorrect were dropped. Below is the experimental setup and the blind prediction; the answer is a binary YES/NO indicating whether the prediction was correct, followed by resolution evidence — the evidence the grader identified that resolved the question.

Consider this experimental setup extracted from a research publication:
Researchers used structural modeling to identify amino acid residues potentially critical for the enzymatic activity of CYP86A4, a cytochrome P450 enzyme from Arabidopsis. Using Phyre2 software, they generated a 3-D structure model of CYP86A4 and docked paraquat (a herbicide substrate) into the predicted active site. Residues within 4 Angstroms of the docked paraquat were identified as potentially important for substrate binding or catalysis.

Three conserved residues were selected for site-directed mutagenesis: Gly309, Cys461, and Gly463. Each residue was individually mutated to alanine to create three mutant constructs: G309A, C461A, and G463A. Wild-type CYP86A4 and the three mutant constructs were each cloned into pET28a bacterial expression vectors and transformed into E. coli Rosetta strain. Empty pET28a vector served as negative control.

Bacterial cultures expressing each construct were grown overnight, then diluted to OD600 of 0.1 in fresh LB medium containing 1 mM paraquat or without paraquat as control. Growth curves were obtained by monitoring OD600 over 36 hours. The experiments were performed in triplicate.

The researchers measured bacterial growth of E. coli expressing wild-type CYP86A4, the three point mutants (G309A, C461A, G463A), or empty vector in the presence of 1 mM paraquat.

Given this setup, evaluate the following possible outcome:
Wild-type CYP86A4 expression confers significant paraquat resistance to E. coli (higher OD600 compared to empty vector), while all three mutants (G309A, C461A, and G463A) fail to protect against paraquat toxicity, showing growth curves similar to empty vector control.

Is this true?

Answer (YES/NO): YES